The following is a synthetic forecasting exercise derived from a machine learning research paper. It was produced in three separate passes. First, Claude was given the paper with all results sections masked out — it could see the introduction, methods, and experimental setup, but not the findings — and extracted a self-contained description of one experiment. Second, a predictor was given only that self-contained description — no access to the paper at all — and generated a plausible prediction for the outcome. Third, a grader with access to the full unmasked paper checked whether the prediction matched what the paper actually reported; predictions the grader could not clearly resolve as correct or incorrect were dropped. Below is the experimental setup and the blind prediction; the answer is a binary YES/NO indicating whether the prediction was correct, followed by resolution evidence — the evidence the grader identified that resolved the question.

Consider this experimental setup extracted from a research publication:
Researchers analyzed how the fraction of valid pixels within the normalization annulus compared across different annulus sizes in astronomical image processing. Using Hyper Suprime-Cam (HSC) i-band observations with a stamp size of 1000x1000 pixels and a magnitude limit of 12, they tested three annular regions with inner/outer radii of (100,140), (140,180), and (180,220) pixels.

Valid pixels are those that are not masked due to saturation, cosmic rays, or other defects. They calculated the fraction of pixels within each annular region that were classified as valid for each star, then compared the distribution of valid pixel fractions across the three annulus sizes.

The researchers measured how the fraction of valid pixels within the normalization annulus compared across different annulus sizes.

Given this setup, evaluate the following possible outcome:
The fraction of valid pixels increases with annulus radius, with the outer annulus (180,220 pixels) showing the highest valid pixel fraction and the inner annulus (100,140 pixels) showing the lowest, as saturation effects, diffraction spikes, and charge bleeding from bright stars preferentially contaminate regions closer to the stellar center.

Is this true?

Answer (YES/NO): YES